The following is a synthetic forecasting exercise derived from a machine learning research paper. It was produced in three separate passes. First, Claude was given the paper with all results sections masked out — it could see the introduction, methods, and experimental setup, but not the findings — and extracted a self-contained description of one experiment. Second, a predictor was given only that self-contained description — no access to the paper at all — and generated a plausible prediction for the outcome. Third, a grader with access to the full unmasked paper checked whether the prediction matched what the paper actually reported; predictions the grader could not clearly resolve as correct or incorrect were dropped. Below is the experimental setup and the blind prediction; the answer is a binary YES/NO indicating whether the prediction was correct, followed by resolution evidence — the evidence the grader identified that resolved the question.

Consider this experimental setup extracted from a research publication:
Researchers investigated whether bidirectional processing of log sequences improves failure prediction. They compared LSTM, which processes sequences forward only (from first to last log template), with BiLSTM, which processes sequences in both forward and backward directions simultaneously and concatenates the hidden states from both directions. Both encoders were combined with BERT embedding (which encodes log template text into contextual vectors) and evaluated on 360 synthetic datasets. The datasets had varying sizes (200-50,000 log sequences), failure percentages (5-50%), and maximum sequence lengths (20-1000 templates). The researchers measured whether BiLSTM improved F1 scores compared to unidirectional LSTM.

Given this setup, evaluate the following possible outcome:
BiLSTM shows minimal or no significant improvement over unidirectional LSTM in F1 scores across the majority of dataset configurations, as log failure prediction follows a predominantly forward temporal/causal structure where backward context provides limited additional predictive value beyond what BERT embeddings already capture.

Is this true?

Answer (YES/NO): NO